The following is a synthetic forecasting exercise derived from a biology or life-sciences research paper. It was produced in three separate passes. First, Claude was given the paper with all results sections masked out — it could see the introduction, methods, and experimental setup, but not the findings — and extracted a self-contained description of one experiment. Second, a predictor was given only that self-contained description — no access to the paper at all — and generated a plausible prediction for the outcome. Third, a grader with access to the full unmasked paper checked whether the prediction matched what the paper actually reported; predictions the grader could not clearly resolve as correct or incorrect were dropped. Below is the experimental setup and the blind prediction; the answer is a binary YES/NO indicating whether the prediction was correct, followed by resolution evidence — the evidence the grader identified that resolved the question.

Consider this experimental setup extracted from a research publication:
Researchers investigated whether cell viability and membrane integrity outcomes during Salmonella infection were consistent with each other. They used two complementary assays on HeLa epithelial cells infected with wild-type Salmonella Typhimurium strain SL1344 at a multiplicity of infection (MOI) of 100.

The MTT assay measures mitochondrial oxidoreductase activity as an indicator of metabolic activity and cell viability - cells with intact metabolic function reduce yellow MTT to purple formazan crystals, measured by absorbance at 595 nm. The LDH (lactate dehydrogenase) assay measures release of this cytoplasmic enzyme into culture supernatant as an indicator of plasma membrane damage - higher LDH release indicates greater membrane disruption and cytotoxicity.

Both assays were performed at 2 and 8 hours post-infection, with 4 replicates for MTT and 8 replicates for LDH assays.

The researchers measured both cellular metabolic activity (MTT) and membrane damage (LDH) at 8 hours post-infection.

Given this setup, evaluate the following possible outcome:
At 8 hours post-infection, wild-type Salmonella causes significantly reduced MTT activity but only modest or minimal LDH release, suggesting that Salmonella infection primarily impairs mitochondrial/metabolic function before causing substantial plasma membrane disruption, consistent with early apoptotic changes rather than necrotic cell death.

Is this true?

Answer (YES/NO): NO